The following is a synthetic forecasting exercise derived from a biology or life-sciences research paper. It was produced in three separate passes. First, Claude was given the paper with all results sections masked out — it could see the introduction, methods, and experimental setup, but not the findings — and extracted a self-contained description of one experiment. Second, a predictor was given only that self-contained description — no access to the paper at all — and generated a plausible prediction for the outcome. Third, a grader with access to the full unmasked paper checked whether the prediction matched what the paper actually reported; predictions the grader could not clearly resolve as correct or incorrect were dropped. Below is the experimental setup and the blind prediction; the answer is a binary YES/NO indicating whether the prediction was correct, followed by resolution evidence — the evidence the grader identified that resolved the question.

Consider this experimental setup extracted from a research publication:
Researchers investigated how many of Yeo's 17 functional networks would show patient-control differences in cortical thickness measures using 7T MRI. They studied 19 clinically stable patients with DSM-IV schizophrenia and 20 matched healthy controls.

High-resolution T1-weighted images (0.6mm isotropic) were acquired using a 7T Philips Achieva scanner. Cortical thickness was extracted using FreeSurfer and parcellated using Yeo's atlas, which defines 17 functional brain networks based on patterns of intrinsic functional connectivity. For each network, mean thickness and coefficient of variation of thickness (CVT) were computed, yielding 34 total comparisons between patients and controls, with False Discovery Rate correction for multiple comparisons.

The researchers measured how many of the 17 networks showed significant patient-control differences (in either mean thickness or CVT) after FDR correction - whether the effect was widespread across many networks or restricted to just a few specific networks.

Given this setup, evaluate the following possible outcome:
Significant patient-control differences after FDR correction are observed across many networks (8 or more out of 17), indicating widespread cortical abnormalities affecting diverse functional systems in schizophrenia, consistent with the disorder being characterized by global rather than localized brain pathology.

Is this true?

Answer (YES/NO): NO